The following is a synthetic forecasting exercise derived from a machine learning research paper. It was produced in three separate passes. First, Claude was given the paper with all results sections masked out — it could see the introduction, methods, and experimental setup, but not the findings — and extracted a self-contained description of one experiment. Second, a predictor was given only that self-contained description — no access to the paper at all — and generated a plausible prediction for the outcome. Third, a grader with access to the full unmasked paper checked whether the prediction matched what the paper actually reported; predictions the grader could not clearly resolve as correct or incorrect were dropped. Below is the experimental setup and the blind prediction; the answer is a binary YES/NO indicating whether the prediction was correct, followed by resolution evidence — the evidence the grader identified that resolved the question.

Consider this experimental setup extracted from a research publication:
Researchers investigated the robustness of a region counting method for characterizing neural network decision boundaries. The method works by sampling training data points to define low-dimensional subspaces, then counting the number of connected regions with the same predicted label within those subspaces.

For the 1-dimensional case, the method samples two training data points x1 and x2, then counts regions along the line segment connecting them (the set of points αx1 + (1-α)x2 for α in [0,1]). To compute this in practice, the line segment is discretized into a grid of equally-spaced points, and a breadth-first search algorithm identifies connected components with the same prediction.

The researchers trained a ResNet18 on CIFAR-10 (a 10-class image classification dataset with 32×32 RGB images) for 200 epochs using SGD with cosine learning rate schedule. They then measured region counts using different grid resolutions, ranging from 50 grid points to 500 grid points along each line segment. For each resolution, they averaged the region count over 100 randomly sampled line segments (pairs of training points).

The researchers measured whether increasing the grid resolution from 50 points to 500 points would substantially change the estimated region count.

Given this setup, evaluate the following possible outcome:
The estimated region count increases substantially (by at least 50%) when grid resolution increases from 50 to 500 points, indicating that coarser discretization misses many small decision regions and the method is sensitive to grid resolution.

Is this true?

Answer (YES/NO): NO